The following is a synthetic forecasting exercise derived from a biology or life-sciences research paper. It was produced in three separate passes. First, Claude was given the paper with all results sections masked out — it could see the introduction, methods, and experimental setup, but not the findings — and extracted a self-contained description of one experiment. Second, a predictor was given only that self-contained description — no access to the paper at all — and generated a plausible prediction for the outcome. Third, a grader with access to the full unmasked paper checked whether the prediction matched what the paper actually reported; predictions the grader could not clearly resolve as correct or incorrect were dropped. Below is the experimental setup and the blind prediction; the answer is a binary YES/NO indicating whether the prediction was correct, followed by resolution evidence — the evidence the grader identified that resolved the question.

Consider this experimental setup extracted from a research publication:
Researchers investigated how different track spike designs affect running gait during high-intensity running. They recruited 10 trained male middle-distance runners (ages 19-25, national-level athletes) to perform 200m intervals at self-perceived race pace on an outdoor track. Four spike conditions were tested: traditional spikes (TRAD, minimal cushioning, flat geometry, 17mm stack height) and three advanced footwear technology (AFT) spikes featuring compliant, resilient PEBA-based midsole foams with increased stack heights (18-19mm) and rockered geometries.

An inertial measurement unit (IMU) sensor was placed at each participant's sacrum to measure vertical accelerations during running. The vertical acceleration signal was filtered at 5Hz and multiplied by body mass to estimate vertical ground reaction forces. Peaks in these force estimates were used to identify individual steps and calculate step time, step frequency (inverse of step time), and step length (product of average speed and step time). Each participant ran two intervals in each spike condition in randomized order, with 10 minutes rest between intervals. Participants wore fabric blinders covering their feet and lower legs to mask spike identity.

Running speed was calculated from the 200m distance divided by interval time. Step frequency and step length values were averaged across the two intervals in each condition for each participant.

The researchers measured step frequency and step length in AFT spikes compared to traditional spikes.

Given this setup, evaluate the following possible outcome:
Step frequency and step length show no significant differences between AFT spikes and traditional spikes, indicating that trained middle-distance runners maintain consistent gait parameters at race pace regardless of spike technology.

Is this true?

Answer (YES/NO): NO